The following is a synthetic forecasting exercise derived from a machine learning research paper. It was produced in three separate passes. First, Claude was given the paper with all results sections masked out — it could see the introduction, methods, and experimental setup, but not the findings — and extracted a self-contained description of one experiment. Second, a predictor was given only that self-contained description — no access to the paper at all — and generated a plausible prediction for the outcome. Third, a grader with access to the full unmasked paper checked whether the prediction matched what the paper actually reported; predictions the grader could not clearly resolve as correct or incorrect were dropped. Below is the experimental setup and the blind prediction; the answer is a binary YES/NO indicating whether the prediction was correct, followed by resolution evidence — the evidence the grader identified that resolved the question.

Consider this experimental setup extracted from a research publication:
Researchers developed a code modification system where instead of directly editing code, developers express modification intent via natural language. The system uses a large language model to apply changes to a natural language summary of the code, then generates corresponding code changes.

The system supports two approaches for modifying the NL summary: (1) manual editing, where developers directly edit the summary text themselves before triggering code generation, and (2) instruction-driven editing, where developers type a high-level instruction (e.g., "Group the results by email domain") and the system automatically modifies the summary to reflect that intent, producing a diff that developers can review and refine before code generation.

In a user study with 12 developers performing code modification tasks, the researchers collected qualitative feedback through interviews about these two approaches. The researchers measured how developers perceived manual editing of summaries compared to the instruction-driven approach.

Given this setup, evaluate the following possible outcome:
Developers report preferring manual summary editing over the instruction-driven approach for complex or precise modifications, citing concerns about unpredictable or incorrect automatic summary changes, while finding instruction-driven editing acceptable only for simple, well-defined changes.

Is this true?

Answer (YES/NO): NO